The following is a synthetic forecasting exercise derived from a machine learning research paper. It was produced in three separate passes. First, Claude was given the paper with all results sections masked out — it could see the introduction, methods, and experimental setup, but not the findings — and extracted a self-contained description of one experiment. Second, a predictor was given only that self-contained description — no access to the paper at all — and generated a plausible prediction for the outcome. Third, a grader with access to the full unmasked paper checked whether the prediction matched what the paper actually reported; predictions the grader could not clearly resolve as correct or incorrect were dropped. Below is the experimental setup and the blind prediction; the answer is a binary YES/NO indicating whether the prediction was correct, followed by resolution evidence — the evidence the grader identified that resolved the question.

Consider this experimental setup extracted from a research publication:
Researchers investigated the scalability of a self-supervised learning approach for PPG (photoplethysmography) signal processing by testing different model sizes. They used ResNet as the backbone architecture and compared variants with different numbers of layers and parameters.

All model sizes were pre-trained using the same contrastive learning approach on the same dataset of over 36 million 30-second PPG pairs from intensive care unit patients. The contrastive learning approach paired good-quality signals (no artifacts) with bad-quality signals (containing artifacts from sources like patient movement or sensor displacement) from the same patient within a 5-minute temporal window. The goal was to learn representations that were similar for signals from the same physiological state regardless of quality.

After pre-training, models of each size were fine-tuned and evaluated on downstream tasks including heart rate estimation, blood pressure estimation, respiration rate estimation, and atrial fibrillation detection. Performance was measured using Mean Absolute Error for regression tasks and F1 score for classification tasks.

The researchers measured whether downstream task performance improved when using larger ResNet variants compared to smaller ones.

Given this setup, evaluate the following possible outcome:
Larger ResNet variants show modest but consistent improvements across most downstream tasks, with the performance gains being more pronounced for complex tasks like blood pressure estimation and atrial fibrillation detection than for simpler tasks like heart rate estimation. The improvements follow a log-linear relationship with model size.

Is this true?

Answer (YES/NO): NO